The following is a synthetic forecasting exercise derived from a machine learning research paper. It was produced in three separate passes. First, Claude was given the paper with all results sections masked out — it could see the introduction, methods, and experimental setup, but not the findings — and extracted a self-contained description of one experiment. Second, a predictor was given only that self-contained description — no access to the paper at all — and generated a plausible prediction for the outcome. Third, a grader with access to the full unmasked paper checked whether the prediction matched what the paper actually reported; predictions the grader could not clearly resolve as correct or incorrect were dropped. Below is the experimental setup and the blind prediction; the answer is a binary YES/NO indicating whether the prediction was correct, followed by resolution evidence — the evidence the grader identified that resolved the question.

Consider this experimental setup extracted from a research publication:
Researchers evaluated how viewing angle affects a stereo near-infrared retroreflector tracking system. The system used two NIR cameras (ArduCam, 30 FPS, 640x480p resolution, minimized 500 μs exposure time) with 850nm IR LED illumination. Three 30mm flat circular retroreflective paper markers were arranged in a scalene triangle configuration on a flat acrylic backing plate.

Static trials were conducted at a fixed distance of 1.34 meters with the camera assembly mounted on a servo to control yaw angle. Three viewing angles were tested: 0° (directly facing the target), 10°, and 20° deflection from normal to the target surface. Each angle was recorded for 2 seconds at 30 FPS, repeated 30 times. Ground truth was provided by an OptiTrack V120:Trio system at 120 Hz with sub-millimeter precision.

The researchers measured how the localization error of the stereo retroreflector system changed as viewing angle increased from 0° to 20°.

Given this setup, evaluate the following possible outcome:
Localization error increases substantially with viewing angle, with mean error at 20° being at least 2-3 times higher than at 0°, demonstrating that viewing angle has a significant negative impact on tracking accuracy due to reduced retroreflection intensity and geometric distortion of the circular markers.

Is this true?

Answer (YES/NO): YES